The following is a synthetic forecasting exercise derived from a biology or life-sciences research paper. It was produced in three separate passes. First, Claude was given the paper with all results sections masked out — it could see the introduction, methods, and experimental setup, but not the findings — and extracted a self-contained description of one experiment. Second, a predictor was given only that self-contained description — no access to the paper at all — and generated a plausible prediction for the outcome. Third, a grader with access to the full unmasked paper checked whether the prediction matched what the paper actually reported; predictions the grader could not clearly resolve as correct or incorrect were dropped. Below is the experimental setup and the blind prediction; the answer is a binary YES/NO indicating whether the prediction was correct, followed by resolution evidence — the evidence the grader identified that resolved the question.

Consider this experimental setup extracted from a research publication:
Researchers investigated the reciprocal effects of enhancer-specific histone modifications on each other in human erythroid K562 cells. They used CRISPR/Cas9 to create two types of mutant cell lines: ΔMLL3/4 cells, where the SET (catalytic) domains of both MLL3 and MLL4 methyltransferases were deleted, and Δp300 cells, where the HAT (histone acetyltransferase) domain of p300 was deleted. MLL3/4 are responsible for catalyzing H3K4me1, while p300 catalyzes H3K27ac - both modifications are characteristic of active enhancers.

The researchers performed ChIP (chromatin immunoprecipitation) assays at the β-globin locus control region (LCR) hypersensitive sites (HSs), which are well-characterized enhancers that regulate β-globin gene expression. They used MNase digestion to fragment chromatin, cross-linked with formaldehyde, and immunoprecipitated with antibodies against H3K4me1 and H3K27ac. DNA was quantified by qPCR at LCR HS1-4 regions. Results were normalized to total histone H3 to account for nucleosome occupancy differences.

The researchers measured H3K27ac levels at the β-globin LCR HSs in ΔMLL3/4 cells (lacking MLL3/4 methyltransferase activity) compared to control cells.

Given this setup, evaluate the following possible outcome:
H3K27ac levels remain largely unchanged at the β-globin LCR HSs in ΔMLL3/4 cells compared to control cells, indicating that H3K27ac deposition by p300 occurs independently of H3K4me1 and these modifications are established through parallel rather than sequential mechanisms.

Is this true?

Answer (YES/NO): NO